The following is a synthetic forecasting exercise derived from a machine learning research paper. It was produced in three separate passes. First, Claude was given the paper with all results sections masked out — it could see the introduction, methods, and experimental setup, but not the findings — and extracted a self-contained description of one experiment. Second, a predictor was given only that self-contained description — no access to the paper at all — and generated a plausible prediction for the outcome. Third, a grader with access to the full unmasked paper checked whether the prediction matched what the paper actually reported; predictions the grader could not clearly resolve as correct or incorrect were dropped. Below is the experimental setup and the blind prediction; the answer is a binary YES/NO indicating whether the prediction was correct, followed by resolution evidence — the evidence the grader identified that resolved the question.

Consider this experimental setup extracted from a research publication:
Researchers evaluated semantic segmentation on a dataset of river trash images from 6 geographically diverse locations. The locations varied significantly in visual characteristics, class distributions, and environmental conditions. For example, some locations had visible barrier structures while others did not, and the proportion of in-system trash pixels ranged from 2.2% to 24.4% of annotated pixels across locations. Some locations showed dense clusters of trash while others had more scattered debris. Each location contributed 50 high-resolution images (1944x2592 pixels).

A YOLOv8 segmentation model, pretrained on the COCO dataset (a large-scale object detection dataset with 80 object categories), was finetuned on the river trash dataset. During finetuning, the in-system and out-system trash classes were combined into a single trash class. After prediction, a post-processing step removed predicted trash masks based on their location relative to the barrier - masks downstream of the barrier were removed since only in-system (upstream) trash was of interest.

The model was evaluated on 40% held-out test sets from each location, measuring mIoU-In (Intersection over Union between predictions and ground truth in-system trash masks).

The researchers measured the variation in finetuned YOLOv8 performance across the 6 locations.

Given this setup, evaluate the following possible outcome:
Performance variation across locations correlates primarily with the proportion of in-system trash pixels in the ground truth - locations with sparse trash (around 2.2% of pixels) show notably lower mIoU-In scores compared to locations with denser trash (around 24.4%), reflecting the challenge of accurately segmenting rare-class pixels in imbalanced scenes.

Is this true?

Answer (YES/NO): NO